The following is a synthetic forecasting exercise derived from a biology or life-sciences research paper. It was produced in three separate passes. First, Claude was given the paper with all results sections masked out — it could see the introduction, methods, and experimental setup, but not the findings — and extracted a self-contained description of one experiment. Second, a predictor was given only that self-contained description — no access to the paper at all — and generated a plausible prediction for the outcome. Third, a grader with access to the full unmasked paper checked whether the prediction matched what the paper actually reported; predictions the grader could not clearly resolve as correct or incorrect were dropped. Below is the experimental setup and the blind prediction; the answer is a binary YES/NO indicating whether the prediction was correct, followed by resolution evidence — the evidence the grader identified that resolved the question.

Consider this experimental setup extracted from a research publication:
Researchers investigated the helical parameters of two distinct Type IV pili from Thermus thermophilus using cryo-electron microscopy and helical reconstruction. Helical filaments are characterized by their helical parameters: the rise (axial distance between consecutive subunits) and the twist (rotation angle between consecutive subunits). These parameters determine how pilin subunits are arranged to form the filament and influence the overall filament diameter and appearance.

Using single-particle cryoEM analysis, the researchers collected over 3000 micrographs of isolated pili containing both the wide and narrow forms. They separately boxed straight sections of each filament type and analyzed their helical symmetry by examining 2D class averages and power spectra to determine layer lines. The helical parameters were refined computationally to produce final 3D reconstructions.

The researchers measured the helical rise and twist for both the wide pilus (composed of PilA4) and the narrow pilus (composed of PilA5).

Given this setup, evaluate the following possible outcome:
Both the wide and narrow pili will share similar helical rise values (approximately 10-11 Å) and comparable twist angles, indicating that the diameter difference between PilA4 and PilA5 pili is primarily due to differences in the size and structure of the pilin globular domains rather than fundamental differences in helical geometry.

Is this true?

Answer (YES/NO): NO